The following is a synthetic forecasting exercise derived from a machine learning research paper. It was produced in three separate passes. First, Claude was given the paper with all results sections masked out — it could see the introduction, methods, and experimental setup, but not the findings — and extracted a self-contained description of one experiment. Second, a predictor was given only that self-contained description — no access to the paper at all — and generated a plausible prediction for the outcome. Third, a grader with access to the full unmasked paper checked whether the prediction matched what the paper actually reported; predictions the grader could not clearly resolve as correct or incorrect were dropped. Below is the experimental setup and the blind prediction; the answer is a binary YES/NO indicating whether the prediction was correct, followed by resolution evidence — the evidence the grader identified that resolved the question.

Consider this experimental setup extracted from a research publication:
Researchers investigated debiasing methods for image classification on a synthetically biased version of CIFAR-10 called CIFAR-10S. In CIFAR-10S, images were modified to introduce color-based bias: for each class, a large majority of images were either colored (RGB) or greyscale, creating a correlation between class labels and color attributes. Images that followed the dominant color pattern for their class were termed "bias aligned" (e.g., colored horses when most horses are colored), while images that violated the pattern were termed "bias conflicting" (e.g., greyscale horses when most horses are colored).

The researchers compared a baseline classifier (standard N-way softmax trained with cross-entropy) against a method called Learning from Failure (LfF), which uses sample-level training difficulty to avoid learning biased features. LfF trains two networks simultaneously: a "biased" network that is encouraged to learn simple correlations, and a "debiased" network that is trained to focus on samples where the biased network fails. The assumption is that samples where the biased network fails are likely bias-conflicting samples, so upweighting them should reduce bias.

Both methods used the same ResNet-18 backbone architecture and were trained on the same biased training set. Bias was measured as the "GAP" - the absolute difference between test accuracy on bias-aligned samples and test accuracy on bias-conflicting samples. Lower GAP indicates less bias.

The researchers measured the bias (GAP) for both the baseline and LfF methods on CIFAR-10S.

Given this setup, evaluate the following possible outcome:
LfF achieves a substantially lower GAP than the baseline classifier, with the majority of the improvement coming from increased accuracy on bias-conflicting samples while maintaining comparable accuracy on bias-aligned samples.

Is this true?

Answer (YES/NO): NO